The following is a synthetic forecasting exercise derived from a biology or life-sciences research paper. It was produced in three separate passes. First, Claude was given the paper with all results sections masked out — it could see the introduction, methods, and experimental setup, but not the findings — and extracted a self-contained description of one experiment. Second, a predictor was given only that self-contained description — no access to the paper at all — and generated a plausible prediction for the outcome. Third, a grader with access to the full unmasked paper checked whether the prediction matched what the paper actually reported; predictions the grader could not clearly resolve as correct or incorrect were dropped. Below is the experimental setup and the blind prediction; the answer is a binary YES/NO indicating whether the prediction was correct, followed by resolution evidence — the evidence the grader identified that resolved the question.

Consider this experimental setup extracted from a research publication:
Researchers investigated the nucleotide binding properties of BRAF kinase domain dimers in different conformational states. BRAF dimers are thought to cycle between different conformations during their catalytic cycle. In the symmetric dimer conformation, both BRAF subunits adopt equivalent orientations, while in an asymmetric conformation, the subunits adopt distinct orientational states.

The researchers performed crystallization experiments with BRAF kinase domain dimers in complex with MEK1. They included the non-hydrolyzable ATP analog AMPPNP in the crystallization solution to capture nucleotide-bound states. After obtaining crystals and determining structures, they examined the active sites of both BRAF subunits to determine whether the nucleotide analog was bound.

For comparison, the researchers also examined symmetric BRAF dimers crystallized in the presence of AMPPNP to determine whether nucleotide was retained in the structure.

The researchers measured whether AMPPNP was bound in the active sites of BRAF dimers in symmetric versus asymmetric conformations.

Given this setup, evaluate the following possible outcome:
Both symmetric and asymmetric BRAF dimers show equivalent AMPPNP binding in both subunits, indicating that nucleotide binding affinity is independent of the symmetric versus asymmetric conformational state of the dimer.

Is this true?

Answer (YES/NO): NO